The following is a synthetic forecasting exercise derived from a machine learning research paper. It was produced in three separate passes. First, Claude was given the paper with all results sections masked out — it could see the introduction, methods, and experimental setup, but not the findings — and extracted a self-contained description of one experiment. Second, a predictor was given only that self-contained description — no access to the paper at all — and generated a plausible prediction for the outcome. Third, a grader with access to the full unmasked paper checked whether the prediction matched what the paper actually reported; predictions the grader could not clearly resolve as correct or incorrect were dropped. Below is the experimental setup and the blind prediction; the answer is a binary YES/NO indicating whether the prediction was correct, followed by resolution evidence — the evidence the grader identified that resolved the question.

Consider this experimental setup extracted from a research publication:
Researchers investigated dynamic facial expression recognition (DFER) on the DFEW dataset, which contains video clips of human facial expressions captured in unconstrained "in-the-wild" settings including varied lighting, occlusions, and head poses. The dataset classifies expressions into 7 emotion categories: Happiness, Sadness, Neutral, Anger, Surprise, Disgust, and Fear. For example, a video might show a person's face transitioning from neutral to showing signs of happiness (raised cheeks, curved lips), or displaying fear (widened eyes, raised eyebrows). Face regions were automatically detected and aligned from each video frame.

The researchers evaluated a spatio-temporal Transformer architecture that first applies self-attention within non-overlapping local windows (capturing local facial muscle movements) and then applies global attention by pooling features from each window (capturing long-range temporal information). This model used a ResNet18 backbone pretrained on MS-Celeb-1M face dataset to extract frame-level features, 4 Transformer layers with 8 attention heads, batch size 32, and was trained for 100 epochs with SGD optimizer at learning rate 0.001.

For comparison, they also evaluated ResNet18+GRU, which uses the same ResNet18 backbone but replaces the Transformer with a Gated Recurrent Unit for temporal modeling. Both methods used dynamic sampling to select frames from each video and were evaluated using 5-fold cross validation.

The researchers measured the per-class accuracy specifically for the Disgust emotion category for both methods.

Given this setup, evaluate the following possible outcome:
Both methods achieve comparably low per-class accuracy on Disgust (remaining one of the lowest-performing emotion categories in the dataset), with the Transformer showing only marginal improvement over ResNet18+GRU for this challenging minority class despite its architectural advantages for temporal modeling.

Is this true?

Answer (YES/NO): NO